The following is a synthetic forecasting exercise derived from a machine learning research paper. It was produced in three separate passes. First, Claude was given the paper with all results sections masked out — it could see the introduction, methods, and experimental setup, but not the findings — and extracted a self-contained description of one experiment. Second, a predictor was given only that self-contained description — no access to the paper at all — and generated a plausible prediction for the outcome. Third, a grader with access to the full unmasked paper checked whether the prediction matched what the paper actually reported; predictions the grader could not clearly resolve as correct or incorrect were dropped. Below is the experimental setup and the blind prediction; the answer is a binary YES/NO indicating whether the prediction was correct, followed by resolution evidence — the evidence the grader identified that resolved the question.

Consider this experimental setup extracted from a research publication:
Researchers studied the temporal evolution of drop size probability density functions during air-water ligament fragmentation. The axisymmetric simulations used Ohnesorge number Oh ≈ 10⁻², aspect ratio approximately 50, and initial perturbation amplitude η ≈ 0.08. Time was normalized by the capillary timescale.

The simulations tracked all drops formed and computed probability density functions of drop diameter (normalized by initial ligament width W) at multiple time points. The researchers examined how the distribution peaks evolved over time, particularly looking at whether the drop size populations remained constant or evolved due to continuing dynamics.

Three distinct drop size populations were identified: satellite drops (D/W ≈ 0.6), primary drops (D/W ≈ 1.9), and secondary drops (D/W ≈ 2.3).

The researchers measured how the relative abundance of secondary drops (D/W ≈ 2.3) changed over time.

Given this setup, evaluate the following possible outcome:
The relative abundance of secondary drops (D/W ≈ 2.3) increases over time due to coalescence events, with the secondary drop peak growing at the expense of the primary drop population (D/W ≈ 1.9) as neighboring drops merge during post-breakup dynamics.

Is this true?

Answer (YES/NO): NO